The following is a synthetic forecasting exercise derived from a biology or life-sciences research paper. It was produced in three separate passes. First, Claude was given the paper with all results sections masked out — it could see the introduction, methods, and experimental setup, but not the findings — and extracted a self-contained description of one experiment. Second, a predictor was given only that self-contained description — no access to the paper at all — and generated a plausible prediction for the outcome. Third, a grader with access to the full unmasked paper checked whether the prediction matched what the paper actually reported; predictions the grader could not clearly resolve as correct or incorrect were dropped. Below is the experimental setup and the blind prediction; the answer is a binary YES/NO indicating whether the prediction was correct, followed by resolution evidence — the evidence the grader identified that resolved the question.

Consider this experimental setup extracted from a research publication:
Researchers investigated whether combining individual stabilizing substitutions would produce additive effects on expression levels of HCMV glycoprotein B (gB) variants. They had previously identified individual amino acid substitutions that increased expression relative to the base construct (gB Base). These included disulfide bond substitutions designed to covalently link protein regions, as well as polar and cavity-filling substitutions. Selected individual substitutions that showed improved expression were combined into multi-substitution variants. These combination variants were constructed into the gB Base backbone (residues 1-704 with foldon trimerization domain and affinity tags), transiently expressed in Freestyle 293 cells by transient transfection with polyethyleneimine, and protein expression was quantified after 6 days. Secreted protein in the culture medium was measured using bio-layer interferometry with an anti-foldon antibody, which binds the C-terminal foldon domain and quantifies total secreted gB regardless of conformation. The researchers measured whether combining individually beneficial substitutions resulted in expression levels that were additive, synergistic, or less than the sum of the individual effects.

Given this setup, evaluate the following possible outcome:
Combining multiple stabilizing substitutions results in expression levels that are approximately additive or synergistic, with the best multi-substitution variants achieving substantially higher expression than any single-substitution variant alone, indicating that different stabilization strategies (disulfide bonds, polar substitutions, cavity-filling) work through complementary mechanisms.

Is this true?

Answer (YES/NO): YES